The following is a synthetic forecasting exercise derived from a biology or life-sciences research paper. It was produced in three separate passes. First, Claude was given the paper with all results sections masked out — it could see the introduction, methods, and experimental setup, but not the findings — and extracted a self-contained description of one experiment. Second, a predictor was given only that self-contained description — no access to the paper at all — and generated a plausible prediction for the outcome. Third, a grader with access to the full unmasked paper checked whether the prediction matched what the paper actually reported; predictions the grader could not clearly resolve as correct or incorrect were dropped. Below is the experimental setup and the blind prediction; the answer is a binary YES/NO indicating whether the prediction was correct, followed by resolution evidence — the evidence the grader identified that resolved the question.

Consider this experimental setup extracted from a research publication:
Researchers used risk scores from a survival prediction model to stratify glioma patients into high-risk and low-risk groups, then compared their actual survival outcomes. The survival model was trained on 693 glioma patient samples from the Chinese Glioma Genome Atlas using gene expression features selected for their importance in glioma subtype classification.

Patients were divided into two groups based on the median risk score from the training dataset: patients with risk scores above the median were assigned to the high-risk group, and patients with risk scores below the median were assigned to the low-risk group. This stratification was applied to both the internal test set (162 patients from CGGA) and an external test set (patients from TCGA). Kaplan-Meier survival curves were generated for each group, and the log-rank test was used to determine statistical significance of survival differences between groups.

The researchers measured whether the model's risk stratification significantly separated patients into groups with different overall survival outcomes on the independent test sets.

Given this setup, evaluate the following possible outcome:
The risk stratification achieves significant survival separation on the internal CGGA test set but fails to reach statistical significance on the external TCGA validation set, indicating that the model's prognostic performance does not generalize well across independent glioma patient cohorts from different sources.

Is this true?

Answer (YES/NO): NO